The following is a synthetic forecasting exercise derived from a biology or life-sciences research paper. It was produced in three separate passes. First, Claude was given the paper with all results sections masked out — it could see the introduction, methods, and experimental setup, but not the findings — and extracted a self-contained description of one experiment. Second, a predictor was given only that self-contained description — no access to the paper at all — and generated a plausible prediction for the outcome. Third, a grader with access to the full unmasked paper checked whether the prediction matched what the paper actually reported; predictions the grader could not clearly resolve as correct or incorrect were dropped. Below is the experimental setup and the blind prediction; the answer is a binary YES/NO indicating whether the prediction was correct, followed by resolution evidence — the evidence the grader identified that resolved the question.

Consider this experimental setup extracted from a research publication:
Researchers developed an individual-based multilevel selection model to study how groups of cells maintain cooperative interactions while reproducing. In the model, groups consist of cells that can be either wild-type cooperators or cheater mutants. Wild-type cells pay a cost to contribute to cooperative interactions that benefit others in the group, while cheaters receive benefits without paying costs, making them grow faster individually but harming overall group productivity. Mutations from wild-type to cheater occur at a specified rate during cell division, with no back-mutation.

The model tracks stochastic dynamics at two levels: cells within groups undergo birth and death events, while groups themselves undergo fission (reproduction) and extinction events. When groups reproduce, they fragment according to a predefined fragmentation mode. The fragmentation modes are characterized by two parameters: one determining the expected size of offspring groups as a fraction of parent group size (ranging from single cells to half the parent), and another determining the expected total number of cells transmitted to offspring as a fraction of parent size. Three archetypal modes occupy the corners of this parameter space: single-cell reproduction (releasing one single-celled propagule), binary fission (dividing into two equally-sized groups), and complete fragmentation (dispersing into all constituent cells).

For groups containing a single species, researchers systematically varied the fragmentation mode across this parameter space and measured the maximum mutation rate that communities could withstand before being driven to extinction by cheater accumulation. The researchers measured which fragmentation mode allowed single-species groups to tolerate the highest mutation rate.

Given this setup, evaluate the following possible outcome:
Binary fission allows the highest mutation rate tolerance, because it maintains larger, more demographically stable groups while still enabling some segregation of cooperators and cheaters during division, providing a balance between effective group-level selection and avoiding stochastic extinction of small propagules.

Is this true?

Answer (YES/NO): NO